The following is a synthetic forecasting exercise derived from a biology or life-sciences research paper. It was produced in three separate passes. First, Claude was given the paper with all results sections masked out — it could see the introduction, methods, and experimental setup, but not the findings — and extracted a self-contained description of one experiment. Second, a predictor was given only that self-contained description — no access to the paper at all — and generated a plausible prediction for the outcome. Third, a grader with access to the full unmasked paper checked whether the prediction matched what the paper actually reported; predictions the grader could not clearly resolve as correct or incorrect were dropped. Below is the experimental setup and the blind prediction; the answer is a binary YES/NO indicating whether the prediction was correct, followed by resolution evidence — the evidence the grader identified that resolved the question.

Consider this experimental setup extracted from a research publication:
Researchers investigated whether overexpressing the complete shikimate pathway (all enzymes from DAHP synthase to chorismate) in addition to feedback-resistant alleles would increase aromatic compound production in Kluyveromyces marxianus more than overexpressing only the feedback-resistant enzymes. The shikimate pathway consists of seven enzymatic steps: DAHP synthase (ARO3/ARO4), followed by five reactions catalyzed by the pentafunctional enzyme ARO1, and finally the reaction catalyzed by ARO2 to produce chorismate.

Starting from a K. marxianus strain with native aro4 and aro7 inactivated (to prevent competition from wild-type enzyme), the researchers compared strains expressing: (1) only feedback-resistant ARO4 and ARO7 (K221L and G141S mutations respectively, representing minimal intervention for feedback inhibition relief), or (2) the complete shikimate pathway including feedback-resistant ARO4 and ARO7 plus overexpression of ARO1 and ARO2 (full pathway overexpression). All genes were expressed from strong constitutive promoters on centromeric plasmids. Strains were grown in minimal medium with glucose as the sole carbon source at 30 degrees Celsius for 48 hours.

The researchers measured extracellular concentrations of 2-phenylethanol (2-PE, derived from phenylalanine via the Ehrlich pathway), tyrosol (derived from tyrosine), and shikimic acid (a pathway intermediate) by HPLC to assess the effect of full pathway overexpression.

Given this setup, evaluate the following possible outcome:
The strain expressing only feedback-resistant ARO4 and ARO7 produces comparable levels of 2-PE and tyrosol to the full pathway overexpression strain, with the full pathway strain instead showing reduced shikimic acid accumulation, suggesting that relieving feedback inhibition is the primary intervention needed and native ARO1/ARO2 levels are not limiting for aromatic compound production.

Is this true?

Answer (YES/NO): NO